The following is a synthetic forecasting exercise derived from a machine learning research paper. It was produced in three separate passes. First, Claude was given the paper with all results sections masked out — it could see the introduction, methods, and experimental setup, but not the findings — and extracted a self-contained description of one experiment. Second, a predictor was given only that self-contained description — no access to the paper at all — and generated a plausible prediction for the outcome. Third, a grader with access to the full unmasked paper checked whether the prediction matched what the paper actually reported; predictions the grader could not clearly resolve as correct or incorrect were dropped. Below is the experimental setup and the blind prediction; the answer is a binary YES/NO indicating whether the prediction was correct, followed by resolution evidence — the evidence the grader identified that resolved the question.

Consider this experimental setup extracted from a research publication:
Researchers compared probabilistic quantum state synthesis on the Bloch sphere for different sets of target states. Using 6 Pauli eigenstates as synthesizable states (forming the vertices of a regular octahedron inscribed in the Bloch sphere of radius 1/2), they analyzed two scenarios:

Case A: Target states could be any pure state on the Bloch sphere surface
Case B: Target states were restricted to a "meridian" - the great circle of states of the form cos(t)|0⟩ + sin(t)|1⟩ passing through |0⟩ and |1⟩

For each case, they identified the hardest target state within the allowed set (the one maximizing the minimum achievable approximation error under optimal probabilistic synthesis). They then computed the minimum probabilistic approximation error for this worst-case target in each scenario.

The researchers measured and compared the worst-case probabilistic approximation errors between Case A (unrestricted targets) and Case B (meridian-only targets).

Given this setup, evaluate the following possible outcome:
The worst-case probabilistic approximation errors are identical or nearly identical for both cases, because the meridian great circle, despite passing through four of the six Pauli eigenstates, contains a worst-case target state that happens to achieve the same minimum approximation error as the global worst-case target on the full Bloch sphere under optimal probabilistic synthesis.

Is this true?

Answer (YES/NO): NO